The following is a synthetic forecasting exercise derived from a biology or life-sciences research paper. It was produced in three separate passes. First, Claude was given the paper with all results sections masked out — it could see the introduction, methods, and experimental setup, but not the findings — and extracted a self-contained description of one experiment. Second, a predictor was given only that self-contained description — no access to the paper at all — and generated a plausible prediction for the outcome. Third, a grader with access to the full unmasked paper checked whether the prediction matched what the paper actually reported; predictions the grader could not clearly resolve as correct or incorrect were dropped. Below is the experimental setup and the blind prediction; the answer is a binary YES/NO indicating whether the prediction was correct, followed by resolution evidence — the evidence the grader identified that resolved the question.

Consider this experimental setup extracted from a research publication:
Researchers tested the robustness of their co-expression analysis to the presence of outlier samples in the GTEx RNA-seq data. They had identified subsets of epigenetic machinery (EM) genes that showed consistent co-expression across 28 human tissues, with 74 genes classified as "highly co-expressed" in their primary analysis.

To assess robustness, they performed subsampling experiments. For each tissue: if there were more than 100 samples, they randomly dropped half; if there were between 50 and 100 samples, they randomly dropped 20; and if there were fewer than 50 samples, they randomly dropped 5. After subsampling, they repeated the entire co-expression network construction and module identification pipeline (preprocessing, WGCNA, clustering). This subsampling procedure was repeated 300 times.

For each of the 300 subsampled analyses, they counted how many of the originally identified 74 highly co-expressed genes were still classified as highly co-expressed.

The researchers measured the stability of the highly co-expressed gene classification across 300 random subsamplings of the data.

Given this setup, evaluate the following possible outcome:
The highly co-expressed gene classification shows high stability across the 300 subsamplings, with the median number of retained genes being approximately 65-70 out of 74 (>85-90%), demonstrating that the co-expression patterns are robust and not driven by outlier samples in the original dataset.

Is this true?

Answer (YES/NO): YES